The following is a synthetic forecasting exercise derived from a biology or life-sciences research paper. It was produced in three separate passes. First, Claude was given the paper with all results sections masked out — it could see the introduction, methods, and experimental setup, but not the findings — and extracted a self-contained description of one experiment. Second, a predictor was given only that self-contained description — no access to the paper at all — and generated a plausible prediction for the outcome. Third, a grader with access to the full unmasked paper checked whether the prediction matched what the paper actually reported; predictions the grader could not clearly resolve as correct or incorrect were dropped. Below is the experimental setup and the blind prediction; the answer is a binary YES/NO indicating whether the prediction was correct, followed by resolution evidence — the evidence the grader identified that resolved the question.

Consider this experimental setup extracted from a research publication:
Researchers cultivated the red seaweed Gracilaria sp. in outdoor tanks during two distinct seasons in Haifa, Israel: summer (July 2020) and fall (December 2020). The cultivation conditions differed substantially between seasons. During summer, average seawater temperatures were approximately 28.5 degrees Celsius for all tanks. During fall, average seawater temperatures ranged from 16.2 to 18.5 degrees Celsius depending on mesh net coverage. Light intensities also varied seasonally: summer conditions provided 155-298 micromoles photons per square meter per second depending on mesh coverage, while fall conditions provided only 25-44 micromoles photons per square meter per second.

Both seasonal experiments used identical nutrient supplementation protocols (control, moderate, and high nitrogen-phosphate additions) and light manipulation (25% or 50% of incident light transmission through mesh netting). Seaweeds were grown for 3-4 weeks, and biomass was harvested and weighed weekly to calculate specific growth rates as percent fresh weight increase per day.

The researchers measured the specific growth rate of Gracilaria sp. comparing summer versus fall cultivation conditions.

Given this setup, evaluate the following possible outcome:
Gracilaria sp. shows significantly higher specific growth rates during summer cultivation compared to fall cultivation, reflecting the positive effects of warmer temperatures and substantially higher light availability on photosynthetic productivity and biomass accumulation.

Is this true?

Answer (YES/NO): YES